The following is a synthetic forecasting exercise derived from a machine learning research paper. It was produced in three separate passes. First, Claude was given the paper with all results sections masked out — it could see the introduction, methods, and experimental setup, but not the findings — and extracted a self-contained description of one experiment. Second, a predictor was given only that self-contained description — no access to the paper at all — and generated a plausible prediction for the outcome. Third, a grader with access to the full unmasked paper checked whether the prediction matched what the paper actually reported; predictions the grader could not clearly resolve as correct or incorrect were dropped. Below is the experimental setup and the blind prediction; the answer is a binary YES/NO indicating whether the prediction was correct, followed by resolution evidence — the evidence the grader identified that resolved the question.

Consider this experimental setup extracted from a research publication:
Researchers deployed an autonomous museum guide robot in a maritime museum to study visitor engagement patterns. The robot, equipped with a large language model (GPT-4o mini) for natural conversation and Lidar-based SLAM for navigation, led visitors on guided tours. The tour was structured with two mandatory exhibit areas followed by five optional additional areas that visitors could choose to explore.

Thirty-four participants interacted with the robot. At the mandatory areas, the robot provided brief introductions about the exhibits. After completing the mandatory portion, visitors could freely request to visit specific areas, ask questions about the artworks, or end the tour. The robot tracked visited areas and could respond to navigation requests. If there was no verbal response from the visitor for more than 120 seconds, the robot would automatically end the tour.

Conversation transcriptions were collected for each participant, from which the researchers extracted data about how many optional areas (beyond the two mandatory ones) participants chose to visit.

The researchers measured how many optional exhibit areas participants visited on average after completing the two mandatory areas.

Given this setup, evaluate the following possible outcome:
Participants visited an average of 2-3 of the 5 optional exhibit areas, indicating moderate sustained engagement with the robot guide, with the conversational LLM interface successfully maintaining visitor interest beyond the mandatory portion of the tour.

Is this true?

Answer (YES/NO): NO